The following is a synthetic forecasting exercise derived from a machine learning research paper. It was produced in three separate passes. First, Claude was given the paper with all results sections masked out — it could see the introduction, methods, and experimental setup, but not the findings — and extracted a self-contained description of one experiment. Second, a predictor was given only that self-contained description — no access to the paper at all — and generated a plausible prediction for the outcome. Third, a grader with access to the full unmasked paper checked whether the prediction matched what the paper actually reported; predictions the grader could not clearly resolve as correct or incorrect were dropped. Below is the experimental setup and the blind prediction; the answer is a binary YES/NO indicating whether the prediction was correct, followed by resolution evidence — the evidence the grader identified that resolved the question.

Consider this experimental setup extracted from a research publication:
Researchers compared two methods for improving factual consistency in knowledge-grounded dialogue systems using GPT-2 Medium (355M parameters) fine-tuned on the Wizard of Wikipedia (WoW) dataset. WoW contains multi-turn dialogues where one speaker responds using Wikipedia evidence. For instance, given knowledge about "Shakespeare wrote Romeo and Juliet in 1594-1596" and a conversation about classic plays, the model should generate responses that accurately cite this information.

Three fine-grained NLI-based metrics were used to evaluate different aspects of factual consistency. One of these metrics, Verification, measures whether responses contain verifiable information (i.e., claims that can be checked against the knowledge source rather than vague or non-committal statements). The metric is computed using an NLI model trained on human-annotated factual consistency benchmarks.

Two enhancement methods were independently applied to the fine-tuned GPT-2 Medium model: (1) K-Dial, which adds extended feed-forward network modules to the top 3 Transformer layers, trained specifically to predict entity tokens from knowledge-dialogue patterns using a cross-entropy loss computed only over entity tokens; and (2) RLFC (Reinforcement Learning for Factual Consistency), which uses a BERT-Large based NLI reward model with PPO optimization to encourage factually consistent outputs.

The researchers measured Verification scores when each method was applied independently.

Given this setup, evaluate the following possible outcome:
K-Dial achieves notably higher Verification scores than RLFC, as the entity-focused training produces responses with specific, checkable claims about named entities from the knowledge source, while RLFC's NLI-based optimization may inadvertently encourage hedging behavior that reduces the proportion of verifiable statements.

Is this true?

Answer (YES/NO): NO